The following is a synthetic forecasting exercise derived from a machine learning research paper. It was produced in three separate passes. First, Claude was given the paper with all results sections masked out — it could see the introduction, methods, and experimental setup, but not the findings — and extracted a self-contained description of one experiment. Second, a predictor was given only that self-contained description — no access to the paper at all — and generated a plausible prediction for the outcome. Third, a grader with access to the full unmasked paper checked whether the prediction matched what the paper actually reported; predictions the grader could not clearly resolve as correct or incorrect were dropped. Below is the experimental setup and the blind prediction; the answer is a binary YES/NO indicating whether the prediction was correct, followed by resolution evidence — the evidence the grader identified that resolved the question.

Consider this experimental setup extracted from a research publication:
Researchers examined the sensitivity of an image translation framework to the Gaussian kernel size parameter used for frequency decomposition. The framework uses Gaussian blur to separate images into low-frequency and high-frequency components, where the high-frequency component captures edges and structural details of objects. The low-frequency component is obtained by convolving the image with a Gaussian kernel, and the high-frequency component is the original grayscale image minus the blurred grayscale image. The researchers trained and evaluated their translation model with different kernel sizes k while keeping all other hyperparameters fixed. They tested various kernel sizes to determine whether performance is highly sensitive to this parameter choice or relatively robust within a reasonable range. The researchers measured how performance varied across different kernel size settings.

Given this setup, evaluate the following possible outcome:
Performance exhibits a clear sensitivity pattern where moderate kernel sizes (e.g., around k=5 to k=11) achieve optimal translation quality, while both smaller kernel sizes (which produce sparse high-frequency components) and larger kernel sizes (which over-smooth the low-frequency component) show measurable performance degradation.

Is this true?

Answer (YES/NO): NO